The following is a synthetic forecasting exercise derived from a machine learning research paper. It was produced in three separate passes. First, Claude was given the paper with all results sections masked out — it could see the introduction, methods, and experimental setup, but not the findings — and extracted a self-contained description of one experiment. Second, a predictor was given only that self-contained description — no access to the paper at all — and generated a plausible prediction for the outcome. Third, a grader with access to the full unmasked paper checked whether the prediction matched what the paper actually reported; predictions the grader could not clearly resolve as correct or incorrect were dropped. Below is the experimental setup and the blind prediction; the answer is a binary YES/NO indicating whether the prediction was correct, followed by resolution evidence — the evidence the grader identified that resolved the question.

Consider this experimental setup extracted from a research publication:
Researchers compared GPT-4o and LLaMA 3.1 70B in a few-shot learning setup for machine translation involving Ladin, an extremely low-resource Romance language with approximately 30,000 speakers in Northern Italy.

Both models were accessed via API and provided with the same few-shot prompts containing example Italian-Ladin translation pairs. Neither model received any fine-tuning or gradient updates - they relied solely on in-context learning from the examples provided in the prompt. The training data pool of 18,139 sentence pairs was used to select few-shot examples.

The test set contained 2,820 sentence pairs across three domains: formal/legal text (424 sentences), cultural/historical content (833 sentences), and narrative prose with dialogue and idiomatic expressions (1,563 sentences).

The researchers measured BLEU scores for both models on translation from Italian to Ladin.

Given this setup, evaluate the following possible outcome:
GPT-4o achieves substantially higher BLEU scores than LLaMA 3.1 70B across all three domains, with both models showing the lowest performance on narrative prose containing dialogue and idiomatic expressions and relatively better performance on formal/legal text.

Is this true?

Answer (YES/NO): NO